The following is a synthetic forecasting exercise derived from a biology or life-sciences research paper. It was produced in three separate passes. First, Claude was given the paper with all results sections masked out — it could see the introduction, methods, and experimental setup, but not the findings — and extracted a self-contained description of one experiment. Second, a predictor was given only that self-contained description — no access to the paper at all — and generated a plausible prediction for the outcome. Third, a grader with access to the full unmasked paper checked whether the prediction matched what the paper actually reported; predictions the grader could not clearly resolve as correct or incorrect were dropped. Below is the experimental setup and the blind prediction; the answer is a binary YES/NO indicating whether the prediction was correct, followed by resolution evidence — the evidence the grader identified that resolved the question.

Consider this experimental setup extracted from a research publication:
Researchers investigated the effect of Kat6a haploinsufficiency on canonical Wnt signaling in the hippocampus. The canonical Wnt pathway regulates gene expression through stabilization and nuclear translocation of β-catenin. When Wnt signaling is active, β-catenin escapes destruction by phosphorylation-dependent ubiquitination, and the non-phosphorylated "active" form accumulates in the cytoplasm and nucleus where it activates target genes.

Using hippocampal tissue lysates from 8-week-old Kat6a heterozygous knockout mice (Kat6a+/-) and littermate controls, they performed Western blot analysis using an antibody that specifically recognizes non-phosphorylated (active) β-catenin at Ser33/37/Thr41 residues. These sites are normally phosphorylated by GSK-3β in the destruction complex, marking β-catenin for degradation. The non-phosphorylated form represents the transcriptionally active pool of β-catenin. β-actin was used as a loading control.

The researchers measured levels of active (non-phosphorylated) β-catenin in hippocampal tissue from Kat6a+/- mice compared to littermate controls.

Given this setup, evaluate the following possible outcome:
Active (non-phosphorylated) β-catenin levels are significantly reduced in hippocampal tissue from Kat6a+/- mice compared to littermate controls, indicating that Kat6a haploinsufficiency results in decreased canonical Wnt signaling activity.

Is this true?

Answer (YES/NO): YES